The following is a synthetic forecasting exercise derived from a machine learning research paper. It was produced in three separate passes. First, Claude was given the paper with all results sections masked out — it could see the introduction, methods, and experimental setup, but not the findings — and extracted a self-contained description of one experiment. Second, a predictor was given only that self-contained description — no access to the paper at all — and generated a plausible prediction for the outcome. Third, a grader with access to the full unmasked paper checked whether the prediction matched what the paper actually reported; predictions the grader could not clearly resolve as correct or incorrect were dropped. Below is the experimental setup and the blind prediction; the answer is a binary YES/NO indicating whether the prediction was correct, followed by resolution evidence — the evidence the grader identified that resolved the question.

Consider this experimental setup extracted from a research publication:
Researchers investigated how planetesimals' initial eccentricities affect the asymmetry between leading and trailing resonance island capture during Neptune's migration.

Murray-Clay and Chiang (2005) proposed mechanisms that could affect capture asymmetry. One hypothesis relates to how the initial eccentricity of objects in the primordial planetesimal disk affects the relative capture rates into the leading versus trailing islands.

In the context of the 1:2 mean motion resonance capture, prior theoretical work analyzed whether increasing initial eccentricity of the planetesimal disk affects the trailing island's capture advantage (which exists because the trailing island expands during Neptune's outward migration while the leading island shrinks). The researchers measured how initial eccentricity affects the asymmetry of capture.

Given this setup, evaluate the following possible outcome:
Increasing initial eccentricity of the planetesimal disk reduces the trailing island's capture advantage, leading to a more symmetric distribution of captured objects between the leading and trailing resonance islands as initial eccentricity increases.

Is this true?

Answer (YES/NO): YES